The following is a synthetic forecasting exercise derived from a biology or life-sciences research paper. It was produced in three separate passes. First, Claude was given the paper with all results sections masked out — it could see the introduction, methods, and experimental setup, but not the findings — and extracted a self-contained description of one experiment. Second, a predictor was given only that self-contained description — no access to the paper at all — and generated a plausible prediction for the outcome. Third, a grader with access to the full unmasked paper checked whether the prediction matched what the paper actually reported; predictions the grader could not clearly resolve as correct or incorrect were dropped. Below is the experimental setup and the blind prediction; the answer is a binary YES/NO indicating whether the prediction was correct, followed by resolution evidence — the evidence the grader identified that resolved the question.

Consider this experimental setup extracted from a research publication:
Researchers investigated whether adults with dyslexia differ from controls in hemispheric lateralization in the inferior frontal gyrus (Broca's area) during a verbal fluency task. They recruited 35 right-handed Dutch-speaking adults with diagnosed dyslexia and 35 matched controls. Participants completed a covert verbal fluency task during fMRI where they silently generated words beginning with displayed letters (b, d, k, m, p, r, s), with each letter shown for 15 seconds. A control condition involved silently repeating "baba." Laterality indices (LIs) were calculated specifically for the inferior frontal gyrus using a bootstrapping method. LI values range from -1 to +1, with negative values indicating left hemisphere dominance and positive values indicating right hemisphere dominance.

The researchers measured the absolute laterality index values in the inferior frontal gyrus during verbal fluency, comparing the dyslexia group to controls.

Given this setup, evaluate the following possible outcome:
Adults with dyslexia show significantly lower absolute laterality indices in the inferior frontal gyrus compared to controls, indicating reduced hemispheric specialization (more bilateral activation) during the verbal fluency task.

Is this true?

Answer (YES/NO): NO